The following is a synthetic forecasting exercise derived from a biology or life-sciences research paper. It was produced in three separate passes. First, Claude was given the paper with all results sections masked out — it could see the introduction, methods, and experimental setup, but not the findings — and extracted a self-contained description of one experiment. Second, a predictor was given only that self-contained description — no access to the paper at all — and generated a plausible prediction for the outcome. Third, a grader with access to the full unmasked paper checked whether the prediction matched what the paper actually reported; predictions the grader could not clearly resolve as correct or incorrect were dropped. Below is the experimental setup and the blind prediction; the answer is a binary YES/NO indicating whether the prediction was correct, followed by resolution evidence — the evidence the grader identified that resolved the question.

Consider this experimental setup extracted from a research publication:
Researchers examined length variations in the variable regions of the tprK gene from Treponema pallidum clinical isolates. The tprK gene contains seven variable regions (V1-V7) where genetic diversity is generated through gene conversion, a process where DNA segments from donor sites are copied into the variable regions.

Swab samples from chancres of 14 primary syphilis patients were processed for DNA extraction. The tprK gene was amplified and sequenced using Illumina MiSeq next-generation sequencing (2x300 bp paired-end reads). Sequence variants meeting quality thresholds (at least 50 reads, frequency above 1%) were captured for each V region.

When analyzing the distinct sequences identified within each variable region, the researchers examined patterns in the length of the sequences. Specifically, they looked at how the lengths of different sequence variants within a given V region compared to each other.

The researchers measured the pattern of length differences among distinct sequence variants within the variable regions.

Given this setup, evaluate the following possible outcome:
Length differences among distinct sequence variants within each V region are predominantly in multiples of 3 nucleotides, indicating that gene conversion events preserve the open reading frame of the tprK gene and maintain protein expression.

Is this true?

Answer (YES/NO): YES